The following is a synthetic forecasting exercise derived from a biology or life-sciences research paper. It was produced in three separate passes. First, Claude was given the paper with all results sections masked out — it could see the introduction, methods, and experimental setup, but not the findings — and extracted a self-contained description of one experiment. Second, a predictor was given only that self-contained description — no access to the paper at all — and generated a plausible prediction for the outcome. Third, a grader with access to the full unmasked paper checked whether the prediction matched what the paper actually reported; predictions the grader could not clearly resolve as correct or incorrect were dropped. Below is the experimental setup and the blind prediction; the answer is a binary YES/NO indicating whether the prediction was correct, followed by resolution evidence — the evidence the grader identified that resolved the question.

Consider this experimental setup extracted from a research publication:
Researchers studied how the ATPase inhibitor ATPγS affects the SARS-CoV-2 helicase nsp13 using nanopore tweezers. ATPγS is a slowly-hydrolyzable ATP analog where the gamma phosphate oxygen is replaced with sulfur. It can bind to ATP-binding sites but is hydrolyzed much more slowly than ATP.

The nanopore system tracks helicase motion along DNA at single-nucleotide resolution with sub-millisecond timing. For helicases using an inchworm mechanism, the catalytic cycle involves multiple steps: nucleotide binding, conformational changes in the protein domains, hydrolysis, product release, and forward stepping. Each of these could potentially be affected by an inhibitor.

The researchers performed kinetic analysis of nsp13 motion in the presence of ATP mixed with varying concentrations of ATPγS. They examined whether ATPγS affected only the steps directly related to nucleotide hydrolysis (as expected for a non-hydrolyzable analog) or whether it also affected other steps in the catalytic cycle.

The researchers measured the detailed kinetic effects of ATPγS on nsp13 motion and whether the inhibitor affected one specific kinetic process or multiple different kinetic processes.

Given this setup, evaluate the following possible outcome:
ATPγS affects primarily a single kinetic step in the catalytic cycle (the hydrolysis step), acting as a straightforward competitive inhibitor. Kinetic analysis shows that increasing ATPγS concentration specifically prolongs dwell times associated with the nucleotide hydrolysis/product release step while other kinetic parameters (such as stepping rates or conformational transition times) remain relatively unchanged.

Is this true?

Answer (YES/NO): NO